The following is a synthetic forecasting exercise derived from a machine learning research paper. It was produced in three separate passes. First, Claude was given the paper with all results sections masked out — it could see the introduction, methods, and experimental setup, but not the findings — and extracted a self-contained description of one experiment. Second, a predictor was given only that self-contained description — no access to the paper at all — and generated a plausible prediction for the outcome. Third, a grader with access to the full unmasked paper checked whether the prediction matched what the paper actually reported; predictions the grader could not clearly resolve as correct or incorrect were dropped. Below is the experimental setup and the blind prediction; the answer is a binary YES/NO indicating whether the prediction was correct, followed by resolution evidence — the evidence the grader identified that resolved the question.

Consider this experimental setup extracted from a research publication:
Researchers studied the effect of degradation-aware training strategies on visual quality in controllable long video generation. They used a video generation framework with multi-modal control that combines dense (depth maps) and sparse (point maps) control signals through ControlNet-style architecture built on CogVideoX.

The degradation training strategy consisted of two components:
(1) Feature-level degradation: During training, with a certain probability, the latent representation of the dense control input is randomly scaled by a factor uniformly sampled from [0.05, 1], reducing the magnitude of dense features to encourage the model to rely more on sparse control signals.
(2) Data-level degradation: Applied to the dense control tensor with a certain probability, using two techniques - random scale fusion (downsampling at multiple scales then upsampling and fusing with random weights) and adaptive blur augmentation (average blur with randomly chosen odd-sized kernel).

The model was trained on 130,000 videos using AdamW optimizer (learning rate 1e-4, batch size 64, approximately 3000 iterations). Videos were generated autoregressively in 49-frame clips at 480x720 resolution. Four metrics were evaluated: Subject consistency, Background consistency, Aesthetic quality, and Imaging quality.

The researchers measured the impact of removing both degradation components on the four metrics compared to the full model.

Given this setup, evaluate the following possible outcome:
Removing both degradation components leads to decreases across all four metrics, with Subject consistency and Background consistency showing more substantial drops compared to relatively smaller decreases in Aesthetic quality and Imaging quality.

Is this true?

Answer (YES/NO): NO